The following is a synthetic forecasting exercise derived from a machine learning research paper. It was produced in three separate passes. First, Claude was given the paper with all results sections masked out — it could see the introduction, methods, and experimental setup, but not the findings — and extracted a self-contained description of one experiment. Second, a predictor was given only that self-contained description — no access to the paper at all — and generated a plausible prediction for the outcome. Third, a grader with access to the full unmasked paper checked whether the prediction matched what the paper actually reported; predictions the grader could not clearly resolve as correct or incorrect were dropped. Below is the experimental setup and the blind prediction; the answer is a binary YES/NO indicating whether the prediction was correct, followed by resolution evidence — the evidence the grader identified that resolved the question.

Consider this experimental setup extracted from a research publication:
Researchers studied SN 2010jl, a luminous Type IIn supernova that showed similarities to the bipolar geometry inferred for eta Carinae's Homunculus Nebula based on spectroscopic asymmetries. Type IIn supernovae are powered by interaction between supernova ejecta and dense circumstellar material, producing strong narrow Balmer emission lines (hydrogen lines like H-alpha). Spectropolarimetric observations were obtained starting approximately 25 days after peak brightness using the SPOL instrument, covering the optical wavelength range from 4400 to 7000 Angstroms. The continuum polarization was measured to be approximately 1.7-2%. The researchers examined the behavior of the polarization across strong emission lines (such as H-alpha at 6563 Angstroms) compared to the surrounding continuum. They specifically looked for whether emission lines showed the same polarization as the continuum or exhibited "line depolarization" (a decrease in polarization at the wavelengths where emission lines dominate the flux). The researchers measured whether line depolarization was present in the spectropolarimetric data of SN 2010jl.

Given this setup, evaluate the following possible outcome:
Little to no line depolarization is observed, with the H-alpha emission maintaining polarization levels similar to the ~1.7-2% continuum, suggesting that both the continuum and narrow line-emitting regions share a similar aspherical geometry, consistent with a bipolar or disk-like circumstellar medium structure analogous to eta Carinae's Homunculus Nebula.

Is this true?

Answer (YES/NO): NO